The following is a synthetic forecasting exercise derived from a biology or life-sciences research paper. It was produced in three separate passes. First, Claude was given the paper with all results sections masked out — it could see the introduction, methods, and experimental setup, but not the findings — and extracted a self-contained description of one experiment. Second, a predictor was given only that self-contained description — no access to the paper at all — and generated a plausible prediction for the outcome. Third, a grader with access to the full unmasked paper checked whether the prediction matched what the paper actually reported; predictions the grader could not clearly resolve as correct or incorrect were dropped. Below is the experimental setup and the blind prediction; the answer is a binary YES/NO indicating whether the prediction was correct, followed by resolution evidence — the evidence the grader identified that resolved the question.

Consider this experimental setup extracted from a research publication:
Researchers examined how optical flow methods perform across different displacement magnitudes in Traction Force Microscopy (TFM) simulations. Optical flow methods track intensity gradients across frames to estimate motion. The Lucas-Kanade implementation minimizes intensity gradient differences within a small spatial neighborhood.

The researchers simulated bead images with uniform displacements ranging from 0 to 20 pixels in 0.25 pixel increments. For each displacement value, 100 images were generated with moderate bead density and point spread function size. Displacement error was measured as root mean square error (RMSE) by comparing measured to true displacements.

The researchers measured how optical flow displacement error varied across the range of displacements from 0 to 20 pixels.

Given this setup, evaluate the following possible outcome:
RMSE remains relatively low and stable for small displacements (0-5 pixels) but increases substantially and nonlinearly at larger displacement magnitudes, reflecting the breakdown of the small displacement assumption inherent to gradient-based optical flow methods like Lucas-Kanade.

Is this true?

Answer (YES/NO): NO